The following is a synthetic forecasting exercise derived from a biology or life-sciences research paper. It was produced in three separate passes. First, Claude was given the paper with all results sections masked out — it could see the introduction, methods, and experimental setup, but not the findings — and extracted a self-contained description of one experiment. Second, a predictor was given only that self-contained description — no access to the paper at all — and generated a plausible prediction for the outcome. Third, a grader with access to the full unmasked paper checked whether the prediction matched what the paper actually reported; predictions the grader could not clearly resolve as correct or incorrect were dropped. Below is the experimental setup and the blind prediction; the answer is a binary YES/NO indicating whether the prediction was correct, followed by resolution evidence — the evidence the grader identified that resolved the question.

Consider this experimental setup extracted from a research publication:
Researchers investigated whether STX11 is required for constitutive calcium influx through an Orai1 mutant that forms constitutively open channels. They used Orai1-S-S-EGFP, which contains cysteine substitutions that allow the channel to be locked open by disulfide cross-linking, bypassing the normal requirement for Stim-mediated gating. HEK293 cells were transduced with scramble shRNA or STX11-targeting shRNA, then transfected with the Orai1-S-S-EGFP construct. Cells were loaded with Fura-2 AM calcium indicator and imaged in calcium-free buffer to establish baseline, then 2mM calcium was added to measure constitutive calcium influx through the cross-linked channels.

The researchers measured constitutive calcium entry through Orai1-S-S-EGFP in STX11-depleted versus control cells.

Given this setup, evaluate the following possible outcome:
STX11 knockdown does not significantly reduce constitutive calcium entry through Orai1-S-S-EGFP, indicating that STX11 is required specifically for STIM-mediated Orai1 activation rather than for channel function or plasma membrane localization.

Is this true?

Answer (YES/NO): NO